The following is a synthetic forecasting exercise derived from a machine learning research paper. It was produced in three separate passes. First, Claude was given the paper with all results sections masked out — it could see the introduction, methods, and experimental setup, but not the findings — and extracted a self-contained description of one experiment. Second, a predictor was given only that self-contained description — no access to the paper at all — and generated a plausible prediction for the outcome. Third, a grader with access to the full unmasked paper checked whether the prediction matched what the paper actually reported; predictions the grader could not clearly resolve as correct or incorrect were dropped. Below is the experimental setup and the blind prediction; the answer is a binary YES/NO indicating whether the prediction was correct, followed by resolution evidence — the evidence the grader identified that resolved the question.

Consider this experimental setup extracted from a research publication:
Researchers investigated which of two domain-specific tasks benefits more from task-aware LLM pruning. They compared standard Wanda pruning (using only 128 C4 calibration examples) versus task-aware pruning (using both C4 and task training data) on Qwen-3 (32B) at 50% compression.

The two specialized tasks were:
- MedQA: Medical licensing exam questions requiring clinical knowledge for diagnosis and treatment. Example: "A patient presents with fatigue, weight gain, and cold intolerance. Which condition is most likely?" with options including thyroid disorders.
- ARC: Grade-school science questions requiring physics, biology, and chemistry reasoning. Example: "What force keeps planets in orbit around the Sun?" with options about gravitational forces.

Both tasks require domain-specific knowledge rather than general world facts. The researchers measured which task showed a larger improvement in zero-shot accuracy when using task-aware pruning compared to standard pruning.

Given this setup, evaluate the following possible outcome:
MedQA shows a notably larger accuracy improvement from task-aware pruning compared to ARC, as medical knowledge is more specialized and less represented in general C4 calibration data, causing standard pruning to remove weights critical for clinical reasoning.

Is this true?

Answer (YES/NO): NO